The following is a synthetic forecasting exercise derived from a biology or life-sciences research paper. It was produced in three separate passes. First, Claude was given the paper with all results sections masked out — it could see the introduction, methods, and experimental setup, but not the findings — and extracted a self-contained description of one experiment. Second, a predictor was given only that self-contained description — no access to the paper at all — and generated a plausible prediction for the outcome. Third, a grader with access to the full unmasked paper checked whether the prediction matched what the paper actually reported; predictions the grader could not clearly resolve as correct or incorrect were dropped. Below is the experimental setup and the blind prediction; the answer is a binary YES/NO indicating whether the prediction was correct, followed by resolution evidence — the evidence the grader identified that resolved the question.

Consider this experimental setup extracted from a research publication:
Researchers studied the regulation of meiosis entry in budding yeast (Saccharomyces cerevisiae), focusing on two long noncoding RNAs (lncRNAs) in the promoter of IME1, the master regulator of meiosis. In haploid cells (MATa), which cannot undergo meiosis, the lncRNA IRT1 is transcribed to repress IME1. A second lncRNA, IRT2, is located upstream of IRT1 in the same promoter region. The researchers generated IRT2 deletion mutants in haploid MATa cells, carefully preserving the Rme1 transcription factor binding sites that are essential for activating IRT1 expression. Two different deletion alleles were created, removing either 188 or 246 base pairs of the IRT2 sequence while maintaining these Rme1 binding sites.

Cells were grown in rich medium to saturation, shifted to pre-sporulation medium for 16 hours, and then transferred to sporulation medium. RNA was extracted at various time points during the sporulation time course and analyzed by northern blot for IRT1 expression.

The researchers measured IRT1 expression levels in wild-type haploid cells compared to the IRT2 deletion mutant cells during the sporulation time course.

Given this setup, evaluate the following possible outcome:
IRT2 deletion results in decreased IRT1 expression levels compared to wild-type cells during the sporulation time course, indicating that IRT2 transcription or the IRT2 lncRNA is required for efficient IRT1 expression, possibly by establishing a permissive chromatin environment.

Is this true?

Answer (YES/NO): YES